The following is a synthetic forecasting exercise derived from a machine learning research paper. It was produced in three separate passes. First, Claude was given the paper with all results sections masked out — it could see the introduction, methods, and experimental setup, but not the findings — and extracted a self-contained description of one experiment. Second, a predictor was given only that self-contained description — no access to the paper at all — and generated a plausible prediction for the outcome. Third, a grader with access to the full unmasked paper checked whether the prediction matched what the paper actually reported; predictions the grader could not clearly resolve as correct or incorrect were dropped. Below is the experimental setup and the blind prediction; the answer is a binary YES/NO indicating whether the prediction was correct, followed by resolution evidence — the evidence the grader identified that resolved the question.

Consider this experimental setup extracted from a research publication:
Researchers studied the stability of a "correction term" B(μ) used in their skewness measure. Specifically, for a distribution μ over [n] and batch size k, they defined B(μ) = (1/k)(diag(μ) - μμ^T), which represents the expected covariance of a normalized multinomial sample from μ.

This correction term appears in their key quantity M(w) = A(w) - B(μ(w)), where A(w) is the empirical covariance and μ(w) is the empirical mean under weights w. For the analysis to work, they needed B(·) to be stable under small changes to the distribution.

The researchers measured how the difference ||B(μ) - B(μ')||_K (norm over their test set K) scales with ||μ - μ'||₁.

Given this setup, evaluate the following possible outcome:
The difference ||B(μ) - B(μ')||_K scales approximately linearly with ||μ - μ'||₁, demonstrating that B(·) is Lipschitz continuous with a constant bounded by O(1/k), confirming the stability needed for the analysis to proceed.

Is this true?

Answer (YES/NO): YES